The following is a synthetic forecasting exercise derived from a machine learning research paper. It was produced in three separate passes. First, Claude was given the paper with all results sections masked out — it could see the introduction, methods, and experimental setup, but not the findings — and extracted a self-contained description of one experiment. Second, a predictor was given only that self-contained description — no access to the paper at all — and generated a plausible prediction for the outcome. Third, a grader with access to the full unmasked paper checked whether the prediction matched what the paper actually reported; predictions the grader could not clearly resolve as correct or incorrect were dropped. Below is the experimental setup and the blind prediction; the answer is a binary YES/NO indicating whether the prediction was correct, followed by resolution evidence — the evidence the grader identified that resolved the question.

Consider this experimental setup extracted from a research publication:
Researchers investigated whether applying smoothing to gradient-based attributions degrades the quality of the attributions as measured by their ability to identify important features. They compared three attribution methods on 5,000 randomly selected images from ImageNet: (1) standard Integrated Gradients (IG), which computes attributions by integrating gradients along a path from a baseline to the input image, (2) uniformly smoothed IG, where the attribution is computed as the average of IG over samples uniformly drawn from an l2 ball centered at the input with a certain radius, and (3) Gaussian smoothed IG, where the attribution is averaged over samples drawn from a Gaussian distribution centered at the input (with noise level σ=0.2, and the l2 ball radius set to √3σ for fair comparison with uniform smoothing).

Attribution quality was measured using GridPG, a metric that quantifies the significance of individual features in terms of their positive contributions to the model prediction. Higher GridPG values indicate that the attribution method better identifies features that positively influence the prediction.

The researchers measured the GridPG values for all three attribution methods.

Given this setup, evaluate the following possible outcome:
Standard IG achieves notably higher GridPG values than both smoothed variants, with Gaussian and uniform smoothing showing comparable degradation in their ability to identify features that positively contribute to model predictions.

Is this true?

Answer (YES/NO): NO